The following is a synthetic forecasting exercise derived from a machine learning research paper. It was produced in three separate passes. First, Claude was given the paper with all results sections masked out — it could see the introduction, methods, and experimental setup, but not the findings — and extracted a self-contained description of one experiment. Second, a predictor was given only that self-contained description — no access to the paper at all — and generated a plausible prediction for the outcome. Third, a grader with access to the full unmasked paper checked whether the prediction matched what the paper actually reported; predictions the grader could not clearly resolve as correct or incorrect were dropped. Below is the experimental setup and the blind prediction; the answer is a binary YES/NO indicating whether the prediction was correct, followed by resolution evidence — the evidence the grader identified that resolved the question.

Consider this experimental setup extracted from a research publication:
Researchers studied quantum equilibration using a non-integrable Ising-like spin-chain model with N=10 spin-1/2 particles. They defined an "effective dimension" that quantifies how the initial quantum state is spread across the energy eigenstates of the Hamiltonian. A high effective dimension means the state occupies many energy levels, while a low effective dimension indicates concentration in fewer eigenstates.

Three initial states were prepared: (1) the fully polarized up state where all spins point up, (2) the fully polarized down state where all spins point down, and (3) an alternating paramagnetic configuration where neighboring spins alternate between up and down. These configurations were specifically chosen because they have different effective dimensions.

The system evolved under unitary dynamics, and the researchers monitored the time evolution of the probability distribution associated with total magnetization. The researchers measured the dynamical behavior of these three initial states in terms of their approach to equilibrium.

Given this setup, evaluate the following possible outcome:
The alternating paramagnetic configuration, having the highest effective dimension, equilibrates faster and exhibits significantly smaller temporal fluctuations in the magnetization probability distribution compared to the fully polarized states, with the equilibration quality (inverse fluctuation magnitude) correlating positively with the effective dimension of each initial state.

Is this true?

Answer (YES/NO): NO